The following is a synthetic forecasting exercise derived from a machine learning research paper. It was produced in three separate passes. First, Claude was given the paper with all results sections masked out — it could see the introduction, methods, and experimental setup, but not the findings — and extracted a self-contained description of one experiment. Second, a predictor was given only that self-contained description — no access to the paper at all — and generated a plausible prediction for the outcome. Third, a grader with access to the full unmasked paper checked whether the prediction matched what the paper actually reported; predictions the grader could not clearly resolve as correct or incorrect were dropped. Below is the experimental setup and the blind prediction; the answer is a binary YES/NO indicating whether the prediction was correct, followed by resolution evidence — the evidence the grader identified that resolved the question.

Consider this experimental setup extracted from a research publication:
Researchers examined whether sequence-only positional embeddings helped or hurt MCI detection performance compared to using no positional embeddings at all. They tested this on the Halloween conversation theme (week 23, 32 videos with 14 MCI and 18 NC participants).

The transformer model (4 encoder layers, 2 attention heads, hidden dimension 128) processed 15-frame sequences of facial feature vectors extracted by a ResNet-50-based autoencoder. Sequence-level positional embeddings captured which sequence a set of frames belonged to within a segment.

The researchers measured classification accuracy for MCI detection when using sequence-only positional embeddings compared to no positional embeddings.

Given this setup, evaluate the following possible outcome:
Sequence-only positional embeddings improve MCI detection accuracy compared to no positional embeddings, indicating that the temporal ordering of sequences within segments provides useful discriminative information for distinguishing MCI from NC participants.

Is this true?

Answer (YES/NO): NO